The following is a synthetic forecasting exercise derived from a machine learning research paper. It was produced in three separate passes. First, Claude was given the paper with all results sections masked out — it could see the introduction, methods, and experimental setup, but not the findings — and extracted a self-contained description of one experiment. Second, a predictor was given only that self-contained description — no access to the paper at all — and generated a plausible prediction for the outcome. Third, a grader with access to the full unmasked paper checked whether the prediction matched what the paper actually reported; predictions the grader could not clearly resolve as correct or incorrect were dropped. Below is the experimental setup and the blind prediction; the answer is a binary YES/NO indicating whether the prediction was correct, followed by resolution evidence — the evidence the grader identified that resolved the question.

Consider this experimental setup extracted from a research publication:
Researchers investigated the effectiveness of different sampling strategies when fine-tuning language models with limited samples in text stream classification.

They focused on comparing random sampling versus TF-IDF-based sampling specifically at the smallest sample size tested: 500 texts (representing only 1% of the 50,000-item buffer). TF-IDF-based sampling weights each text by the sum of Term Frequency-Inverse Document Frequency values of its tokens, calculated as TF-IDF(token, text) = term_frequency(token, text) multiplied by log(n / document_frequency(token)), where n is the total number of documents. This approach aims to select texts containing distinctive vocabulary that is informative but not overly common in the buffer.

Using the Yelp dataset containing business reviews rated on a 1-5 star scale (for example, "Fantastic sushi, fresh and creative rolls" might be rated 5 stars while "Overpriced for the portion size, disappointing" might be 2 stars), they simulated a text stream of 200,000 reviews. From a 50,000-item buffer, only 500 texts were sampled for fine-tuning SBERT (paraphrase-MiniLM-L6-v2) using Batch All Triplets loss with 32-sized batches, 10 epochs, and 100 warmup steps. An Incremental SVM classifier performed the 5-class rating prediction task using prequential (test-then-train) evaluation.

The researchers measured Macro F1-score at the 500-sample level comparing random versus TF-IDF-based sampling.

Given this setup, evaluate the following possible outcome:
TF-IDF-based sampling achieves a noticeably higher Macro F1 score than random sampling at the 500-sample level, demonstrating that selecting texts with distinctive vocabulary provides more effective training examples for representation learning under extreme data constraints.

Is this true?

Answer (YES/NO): NO